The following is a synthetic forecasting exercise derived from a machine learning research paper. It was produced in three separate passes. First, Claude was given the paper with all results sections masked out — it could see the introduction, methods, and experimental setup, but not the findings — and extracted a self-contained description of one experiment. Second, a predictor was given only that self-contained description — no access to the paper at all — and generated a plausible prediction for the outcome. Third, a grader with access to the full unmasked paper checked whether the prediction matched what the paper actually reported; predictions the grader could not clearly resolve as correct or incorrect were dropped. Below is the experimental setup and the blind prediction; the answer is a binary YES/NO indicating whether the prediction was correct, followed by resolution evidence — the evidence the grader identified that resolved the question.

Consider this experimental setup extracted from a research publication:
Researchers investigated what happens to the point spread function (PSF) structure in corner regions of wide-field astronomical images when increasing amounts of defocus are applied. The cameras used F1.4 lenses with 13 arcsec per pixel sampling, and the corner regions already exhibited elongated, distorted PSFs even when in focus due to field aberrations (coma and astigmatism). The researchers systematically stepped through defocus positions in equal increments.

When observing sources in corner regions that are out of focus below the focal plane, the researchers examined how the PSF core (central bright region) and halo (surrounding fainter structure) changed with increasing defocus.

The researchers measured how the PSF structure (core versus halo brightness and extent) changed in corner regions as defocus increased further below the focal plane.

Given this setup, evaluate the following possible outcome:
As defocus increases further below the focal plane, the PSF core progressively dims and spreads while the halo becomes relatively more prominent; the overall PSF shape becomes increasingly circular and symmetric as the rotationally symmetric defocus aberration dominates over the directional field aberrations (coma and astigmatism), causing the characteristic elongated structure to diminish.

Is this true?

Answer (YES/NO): NO